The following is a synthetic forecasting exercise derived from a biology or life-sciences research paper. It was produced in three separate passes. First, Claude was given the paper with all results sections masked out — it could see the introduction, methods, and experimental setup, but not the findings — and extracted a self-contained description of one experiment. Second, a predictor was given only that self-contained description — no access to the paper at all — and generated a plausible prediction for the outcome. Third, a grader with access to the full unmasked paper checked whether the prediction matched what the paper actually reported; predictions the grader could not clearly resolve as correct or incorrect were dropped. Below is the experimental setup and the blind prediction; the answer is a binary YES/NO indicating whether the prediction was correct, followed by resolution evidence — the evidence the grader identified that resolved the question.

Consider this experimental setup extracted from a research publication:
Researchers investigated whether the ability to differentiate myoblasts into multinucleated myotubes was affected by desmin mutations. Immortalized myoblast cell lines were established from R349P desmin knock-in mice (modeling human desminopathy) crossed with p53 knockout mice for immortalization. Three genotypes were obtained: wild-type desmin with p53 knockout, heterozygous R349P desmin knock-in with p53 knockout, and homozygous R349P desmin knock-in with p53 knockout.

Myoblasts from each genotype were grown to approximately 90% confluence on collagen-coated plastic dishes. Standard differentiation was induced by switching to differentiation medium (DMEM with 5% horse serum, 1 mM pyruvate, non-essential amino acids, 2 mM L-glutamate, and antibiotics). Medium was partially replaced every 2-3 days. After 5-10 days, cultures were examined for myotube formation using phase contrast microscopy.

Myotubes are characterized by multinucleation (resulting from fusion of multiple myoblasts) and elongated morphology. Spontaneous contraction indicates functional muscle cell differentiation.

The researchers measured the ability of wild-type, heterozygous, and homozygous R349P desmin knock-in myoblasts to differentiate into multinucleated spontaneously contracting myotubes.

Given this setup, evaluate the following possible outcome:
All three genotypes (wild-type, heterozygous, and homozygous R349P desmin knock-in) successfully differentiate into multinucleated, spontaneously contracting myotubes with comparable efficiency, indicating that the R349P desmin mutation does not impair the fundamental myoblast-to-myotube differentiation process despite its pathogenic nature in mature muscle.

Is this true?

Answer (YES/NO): YES